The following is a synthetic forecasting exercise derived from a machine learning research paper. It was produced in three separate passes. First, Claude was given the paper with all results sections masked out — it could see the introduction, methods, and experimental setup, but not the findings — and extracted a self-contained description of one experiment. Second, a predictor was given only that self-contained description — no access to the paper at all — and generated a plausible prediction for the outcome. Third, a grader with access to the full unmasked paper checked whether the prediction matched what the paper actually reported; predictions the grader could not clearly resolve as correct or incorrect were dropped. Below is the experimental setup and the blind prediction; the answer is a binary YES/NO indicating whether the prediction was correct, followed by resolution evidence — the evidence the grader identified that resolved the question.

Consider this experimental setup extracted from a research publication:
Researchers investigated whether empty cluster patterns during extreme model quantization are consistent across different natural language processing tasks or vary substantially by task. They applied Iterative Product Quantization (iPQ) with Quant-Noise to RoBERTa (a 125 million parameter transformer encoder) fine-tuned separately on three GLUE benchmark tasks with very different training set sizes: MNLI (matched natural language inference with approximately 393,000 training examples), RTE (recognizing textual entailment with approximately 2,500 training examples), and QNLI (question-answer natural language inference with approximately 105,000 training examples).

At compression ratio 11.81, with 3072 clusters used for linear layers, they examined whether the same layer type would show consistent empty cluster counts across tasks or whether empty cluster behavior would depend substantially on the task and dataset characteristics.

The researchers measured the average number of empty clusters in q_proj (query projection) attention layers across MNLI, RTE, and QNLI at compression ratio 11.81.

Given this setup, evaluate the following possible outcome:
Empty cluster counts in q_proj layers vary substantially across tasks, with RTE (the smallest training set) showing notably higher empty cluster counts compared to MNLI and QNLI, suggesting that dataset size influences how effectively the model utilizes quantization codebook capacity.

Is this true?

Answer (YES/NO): NO